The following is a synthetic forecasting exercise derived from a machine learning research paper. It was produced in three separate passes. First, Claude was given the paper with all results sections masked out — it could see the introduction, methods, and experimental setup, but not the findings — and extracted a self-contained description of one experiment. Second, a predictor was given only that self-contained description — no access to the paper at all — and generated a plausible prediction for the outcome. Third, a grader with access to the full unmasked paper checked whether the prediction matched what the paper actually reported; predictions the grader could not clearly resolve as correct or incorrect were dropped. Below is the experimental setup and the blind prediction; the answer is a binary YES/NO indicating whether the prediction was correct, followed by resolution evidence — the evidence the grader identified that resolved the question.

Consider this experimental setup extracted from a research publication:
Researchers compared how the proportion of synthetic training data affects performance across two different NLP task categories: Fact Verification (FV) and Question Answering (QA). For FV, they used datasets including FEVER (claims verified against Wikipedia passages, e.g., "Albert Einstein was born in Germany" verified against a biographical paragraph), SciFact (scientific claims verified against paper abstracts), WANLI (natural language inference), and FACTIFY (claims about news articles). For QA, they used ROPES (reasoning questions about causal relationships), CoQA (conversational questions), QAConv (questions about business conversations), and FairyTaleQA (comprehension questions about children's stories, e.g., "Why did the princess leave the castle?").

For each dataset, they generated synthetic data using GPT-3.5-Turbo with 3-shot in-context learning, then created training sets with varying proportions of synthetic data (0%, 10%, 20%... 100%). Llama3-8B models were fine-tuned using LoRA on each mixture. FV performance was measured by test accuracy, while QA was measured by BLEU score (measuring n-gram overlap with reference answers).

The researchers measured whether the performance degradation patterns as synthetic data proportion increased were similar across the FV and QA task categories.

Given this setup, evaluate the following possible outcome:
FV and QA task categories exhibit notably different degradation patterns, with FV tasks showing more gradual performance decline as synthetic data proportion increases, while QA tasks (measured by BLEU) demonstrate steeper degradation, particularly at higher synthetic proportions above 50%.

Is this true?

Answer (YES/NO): NO